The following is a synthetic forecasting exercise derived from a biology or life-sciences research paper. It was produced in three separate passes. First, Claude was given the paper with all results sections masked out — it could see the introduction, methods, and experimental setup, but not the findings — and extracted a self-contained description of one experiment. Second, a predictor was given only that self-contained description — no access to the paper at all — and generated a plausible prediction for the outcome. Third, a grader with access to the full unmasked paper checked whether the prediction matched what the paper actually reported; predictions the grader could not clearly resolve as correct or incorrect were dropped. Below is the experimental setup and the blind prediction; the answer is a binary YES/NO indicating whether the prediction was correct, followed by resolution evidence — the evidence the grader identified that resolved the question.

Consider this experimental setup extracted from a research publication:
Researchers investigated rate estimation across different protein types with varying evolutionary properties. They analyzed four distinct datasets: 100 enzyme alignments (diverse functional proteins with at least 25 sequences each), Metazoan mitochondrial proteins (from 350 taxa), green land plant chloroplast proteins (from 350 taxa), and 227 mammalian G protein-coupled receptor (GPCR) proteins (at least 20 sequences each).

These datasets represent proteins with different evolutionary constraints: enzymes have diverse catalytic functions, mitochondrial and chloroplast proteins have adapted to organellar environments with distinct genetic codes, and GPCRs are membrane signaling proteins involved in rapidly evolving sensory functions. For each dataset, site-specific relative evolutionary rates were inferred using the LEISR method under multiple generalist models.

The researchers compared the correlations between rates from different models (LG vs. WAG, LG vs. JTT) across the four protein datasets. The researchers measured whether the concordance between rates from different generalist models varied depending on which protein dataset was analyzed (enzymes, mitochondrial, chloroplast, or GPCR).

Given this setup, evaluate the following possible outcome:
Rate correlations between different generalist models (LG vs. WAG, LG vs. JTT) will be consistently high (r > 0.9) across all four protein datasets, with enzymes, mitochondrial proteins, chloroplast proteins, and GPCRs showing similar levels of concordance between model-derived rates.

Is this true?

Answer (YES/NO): YES